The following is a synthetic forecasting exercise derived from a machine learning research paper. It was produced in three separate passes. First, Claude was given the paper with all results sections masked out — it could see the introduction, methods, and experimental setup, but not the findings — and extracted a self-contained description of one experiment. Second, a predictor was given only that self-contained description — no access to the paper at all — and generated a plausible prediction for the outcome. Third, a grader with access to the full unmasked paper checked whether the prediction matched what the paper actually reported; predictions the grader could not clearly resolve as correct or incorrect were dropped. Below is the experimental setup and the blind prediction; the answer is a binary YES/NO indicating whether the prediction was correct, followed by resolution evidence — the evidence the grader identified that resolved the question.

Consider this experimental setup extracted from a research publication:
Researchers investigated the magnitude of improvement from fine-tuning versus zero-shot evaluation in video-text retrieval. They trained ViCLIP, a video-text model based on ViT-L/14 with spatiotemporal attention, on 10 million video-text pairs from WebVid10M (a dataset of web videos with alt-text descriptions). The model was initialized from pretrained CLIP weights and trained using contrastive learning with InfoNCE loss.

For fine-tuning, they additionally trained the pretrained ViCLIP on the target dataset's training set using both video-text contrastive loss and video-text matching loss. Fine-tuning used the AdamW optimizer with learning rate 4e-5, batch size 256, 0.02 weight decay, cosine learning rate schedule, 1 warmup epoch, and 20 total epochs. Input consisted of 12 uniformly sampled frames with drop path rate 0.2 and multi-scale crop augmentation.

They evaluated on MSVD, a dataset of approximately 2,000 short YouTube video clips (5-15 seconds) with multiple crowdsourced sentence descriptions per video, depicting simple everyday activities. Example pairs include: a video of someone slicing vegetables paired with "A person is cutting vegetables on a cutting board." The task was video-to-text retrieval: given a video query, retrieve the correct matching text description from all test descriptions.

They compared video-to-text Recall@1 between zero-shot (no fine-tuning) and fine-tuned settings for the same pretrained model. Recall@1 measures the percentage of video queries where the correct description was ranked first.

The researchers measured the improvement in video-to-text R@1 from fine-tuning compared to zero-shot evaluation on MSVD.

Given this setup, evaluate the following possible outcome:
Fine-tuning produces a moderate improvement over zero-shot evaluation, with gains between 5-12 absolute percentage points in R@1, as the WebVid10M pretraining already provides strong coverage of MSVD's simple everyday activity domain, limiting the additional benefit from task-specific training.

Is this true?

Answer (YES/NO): NO